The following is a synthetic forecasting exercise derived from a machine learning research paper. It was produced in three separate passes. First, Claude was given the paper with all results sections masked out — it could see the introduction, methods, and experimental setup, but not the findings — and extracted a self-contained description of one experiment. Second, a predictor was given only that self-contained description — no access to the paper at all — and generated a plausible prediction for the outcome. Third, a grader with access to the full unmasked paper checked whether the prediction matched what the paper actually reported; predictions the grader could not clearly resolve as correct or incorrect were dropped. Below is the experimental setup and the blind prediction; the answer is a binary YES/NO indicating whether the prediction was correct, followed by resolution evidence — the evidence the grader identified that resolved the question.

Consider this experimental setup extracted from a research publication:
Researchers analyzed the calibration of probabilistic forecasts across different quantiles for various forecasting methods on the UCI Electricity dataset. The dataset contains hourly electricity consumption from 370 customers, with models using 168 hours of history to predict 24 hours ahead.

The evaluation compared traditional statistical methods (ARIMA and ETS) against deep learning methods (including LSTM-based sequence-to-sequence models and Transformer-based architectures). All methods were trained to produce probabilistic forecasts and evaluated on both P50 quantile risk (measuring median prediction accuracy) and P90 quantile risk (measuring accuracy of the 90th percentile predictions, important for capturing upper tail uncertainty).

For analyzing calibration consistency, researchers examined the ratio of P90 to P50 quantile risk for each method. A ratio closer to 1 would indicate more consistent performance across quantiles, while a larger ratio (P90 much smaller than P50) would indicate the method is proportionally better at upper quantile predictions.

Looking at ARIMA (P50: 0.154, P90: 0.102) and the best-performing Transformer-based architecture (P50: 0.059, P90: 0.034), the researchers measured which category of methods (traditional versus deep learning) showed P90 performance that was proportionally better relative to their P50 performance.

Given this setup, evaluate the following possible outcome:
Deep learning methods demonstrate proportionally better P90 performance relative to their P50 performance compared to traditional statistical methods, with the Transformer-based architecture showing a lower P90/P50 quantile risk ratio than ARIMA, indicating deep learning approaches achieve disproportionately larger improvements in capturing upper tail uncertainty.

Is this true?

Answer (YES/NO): YES